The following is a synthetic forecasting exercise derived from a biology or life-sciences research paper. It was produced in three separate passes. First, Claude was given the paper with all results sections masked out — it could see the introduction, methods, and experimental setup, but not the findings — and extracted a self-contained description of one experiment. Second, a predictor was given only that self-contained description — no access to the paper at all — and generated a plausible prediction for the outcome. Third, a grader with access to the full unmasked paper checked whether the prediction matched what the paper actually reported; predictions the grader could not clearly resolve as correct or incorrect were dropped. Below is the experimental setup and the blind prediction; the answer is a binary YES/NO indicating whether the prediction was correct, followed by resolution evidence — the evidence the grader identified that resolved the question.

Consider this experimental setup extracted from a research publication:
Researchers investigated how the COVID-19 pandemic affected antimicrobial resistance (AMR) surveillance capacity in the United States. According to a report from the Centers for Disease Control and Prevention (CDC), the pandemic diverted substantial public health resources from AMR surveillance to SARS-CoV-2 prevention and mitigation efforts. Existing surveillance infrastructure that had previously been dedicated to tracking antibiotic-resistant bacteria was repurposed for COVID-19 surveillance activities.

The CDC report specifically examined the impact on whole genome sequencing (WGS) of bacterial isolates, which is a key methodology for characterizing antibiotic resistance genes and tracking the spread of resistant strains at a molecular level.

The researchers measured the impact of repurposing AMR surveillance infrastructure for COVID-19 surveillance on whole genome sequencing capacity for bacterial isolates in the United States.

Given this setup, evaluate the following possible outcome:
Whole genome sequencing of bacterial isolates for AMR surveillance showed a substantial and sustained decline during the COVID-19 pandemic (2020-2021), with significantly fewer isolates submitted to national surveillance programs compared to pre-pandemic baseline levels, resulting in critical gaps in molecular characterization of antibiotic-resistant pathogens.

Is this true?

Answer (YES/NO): NO